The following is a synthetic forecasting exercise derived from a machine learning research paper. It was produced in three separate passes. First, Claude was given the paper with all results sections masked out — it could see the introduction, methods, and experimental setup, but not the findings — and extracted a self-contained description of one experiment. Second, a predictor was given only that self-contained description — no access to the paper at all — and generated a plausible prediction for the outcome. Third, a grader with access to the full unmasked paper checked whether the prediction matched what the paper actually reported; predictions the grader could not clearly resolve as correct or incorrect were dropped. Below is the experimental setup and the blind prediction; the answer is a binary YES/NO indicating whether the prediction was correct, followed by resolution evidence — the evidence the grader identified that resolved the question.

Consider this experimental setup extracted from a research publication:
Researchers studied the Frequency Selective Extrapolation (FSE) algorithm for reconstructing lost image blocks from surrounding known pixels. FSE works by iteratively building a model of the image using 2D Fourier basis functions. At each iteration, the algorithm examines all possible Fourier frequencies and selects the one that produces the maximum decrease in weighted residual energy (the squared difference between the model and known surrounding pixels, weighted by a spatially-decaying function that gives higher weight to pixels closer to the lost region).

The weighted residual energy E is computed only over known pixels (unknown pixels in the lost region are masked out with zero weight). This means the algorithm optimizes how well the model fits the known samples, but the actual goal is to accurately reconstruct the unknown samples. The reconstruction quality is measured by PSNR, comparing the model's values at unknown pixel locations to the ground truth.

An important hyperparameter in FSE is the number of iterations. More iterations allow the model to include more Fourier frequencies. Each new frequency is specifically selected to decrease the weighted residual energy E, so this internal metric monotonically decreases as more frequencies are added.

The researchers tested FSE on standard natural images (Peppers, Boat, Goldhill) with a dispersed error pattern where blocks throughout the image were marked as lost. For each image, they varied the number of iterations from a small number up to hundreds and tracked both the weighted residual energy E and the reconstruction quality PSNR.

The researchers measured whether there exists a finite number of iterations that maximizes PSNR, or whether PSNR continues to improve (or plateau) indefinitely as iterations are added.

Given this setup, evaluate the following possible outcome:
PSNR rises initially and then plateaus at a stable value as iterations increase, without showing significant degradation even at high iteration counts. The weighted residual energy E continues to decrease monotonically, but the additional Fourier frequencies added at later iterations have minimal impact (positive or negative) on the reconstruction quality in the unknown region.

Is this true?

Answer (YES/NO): NO